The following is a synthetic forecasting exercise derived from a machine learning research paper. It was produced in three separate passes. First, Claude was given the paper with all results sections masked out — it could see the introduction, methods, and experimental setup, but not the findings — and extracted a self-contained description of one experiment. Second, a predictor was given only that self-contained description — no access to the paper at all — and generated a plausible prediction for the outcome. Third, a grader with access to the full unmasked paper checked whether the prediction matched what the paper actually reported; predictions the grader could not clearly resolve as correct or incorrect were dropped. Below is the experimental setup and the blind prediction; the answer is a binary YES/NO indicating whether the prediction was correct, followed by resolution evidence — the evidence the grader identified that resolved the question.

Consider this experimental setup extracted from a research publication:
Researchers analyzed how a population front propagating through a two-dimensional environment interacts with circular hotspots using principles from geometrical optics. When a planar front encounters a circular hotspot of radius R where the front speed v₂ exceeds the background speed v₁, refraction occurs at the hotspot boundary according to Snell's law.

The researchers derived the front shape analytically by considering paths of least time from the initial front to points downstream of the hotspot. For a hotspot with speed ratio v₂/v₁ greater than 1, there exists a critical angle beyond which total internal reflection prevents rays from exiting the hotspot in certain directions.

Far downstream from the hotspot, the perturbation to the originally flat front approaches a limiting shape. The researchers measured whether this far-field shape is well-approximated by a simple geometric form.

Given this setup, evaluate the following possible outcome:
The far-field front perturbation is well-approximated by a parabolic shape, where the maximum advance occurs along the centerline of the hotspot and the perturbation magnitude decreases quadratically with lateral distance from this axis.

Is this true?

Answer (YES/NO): NO